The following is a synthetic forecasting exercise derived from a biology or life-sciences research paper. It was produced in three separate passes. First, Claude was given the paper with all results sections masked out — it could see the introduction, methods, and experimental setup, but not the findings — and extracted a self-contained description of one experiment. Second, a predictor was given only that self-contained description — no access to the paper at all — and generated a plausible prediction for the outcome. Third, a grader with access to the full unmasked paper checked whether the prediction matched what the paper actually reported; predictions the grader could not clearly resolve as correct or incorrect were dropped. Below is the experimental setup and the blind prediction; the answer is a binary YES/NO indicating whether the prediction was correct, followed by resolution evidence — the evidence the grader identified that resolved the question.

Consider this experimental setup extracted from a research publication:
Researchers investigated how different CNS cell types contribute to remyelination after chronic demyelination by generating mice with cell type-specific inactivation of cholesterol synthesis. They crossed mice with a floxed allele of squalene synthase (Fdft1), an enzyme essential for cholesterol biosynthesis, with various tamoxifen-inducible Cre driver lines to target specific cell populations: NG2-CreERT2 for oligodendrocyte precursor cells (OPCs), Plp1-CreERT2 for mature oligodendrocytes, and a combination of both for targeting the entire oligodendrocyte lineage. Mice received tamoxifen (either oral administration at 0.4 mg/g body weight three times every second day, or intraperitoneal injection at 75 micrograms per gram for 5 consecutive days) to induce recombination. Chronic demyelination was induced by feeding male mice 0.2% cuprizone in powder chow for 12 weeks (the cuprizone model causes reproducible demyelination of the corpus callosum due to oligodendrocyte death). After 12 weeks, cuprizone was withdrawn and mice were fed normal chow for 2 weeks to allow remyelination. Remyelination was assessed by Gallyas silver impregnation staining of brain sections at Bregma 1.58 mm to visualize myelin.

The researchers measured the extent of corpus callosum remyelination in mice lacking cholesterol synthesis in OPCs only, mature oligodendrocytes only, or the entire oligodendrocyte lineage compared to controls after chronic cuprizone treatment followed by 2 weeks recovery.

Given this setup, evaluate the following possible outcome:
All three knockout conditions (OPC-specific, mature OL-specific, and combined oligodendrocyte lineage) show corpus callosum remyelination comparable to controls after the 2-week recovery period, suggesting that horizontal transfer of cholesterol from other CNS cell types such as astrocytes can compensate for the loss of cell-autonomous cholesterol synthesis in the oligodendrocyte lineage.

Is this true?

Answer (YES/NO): NO